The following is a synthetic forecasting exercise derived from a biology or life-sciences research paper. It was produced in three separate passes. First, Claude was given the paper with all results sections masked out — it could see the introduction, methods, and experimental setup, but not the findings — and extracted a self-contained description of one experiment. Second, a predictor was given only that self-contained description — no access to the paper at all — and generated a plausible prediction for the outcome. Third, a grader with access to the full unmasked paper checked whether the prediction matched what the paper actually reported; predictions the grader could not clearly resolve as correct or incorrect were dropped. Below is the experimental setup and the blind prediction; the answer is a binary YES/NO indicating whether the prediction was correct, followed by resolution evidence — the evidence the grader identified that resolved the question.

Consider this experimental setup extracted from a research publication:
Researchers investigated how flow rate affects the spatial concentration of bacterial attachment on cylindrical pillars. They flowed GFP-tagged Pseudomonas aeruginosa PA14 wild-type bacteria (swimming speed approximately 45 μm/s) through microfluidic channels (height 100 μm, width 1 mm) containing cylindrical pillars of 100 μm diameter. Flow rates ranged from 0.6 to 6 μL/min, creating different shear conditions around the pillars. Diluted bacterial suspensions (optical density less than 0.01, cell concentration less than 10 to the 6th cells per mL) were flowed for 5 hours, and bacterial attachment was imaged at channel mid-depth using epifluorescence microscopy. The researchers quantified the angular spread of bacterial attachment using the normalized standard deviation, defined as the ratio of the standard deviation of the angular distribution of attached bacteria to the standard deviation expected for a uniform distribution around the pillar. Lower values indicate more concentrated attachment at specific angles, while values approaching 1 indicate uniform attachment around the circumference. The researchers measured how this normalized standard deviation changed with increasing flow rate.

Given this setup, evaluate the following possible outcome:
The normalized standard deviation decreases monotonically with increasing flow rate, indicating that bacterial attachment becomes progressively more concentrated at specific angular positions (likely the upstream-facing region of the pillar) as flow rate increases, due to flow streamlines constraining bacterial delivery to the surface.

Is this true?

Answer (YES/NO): NO